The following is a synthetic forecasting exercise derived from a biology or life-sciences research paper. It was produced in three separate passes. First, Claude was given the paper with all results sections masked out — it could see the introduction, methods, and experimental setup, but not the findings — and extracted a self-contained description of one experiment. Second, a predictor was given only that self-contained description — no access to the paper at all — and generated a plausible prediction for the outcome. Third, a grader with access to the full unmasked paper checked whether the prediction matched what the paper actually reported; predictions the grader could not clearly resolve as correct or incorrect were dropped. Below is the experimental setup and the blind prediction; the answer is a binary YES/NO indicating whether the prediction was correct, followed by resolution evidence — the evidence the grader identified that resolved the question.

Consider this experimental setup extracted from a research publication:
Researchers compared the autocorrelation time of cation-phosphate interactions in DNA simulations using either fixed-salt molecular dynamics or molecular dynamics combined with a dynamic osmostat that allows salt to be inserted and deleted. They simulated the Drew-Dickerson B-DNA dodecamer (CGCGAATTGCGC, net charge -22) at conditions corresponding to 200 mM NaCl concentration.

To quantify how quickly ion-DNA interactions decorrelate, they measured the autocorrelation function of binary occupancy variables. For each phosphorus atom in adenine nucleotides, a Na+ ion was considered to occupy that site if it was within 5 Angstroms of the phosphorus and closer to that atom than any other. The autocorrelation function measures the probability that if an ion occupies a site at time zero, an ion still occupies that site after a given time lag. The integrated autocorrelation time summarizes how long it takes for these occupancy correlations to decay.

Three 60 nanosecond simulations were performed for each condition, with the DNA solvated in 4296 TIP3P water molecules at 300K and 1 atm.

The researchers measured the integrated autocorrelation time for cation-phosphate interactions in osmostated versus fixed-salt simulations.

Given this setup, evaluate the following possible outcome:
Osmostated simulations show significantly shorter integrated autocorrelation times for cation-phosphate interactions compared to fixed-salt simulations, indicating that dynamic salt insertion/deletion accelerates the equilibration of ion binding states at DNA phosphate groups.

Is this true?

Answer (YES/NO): YES